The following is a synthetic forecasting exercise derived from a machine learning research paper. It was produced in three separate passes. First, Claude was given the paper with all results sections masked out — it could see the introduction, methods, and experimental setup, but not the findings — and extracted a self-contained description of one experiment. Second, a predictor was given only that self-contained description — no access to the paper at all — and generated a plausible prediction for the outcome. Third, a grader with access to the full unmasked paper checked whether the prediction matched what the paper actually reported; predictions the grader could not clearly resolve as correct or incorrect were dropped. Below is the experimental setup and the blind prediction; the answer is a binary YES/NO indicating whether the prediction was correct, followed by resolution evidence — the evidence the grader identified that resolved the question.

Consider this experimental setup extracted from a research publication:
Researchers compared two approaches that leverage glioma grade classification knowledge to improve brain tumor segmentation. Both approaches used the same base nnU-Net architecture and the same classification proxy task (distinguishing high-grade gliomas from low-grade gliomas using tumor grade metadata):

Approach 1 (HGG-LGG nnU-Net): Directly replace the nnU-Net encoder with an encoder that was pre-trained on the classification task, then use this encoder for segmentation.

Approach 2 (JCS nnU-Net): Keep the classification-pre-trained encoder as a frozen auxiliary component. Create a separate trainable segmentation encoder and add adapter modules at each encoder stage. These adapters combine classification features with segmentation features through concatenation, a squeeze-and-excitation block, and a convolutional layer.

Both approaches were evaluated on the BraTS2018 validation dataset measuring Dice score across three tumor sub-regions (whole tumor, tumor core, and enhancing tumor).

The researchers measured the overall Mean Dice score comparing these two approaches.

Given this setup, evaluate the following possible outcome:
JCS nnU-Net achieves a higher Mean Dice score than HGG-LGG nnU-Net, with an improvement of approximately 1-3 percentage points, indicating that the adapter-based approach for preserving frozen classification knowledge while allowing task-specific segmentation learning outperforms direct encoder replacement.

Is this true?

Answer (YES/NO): NO